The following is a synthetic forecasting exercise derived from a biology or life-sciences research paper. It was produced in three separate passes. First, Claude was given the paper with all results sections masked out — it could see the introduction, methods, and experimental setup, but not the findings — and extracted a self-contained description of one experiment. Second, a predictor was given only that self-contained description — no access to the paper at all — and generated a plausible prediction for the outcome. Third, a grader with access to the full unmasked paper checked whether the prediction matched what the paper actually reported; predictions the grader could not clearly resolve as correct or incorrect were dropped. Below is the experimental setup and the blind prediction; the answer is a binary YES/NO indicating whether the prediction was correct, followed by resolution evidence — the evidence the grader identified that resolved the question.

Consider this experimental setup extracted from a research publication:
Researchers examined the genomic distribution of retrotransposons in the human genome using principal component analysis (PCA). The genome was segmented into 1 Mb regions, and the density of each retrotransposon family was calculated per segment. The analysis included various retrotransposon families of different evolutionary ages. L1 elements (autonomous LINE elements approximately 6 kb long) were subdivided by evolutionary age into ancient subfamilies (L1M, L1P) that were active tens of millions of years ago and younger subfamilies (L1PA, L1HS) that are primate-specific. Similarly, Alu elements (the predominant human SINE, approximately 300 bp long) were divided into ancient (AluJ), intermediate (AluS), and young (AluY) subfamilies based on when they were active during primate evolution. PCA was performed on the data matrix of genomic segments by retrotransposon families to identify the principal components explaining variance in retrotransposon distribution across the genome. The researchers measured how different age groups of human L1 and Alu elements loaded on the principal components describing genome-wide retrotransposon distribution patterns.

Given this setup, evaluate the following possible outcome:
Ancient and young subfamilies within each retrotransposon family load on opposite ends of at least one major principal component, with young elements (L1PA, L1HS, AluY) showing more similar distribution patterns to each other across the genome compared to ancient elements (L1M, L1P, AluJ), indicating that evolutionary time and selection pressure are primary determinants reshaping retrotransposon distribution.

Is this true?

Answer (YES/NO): NO